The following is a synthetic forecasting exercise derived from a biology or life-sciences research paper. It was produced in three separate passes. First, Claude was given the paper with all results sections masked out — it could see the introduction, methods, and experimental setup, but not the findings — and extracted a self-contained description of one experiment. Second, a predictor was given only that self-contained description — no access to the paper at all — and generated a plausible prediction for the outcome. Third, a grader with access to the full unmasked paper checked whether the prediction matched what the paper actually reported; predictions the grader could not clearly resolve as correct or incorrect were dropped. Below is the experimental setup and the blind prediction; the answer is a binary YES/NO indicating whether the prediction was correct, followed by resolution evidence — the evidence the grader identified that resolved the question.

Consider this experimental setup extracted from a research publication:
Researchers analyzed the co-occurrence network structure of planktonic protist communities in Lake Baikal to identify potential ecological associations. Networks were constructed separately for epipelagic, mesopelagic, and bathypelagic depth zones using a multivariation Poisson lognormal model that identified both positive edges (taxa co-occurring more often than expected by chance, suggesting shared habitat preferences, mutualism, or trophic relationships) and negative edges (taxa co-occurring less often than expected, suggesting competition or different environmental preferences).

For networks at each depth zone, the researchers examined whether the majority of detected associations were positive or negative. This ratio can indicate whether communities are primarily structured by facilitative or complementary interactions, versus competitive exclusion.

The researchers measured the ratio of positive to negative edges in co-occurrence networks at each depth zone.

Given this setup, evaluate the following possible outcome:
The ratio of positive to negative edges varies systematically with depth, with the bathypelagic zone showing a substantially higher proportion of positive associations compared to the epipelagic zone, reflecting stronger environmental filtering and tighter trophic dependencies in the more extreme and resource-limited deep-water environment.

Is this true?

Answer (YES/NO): NO